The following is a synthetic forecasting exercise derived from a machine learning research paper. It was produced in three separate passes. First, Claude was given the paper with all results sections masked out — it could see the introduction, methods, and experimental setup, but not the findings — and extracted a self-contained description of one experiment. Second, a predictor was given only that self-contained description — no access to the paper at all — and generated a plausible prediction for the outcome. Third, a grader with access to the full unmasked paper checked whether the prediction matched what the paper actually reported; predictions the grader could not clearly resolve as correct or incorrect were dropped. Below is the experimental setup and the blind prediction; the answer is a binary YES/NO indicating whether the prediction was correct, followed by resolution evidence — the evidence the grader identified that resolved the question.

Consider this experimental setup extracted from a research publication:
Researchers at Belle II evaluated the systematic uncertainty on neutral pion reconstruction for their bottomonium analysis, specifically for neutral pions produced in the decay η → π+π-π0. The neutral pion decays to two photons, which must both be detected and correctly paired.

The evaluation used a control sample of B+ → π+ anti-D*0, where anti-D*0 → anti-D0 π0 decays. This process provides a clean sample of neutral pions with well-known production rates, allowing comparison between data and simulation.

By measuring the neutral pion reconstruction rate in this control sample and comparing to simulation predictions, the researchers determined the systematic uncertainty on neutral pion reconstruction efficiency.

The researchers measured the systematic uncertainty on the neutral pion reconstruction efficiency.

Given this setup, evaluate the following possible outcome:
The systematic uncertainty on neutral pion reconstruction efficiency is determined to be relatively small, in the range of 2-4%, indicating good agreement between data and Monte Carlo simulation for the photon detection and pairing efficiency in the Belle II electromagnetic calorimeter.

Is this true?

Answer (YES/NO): NO